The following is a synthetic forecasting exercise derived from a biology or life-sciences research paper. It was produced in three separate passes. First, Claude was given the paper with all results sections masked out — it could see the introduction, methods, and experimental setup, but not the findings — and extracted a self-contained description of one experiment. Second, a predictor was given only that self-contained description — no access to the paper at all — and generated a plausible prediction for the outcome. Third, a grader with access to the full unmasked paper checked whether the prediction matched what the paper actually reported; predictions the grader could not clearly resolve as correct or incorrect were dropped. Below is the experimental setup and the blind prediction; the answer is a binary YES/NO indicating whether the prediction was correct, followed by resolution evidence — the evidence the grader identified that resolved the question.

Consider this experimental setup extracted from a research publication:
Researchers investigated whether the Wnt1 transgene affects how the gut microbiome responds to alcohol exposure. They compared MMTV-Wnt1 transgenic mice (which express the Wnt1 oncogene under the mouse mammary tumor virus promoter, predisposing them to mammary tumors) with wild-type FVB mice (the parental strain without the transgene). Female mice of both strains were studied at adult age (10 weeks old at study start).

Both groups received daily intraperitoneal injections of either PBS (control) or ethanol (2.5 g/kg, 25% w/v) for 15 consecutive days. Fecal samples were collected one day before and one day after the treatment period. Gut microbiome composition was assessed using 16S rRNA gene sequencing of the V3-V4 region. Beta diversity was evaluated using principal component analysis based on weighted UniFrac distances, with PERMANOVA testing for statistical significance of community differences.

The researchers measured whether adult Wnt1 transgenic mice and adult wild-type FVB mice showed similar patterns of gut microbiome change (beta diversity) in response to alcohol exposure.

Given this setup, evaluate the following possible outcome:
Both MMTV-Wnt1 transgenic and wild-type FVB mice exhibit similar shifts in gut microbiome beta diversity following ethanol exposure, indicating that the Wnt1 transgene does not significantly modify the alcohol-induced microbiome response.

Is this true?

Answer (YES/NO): NO